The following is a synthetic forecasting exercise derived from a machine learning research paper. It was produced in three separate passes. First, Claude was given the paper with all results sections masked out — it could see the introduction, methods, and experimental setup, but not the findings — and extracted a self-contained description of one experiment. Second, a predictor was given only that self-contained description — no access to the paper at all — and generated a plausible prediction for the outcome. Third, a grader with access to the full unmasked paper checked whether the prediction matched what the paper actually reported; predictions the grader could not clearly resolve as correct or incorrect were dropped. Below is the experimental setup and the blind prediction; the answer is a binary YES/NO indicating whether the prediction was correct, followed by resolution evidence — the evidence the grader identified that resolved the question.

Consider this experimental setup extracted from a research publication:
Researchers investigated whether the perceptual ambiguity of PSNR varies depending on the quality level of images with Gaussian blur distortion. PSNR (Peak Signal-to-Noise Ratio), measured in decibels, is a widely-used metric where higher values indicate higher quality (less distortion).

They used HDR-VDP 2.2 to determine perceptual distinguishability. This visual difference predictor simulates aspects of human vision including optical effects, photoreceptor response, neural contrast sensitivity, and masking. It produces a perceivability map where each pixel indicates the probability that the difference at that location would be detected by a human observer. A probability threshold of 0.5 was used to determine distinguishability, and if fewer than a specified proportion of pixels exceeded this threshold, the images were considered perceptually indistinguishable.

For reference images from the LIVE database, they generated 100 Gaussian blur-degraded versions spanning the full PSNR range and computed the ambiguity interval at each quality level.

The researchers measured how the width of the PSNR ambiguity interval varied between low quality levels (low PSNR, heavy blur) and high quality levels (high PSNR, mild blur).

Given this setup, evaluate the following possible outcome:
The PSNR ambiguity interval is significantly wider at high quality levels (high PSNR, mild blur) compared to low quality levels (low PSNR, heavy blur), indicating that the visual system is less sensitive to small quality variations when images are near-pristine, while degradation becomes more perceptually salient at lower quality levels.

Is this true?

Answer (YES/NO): YES